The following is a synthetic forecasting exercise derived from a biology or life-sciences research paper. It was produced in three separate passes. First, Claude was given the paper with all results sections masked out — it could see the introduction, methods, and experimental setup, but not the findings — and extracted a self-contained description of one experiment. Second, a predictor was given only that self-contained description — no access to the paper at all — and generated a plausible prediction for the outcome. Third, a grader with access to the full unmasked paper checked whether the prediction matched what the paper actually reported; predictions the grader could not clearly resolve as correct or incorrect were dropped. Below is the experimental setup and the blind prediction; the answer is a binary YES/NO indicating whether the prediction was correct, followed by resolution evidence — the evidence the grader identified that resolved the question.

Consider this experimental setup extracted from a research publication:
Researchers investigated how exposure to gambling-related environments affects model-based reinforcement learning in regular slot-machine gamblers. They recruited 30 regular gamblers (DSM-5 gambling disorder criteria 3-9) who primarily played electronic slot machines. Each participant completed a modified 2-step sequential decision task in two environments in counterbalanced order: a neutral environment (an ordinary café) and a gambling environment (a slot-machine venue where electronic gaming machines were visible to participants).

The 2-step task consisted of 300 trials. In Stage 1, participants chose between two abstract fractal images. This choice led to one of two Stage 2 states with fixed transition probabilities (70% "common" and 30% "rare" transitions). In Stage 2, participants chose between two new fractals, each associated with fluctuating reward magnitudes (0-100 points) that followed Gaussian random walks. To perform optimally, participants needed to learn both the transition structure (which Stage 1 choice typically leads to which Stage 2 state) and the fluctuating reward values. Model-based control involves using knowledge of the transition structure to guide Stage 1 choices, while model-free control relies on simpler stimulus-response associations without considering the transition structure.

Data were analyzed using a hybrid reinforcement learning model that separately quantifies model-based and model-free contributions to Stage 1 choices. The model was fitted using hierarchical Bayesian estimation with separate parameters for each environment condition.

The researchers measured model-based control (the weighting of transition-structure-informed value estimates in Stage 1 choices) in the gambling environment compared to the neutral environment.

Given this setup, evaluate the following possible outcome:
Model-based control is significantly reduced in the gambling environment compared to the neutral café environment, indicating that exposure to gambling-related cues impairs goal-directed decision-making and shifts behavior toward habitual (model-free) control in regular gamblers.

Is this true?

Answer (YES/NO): NO